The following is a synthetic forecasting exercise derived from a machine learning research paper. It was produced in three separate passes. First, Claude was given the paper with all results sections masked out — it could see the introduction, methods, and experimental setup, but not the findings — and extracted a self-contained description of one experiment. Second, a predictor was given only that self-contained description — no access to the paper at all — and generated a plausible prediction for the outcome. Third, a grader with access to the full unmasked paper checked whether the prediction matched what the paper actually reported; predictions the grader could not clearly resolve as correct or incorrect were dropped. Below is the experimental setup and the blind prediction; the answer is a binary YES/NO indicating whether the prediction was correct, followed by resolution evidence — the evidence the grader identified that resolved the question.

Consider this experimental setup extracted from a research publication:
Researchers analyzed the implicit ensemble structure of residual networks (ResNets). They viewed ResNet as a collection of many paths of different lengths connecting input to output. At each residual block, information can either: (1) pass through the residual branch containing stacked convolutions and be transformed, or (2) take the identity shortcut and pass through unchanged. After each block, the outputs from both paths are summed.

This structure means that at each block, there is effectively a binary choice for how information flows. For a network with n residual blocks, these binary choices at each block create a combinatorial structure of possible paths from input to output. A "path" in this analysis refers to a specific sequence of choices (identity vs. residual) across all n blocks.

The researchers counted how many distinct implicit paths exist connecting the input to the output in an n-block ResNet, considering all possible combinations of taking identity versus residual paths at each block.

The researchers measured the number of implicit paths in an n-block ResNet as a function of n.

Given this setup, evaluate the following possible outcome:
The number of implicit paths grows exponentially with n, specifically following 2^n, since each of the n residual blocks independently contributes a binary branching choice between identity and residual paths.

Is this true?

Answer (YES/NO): YES